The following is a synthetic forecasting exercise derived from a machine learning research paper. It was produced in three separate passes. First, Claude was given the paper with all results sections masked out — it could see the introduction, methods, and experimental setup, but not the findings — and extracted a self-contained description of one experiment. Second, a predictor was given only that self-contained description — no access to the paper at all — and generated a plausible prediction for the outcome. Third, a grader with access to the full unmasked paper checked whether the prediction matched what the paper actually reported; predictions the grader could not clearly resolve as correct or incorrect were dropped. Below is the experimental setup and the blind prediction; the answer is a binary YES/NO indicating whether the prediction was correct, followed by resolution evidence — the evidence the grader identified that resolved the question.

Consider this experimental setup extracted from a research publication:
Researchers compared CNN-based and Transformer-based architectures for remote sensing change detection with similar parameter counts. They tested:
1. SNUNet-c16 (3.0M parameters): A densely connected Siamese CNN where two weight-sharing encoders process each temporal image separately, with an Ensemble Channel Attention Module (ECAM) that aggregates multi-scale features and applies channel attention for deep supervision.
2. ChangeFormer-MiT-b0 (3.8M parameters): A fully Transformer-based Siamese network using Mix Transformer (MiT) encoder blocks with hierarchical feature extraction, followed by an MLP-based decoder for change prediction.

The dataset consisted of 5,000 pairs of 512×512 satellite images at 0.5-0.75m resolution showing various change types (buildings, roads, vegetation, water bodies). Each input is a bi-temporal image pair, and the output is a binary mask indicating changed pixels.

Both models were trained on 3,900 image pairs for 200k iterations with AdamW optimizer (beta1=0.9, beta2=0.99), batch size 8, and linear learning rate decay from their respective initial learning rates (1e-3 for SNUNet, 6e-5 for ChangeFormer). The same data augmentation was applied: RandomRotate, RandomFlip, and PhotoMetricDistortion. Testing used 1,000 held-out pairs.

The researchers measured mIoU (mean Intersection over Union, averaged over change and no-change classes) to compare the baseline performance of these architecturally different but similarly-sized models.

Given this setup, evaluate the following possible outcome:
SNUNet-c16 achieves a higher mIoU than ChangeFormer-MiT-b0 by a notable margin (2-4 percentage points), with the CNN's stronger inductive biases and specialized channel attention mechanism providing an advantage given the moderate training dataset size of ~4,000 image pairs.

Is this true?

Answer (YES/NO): NO